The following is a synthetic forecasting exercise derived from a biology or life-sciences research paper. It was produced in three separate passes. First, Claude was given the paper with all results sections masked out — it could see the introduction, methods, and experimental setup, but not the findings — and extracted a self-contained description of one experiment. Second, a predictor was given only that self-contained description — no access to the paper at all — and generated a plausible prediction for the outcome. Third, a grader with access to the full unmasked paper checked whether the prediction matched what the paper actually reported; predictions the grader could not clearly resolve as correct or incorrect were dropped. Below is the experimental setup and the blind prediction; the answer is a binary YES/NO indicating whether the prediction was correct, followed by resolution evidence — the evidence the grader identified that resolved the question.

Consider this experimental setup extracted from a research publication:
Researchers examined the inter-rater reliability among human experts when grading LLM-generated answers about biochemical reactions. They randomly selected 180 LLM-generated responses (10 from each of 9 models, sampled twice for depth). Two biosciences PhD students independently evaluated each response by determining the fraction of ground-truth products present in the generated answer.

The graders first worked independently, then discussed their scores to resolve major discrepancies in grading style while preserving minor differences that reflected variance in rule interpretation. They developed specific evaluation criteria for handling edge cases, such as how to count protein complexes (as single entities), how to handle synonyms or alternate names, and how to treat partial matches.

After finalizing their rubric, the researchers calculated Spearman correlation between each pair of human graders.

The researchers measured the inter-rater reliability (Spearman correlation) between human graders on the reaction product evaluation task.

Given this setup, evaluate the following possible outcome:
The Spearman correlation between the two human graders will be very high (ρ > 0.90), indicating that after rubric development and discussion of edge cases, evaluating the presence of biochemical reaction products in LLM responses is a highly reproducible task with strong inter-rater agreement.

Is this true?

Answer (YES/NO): YES